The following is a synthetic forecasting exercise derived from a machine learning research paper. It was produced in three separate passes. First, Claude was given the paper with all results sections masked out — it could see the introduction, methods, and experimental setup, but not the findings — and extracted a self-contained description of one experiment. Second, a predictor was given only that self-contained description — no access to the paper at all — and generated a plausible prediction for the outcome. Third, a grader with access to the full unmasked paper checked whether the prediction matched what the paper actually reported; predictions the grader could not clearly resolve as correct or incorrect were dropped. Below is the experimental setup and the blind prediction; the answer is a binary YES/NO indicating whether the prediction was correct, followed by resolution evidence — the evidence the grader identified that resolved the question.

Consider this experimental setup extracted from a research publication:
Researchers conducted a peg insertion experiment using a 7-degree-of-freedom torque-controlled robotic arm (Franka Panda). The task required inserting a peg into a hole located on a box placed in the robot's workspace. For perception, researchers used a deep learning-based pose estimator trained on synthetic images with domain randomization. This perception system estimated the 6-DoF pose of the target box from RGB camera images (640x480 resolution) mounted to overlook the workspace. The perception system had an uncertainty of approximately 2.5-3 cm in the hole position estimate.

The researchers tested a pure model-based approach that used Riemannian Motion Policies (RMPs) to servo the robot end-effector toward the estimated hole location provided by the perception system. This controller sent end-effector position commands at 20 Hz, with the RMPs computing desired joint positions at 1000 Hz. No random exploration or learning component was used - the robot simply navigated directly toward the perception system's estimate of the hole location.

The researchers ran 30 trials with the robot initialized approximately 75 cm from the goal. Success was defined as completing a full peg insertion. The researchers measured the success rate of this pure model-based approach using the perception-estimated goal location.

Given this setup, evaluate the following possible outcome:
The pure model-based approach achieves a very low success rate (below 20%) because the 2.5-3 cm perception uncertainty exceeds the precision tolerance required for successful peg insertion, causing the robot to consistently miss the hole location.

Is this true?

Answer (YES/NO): YES